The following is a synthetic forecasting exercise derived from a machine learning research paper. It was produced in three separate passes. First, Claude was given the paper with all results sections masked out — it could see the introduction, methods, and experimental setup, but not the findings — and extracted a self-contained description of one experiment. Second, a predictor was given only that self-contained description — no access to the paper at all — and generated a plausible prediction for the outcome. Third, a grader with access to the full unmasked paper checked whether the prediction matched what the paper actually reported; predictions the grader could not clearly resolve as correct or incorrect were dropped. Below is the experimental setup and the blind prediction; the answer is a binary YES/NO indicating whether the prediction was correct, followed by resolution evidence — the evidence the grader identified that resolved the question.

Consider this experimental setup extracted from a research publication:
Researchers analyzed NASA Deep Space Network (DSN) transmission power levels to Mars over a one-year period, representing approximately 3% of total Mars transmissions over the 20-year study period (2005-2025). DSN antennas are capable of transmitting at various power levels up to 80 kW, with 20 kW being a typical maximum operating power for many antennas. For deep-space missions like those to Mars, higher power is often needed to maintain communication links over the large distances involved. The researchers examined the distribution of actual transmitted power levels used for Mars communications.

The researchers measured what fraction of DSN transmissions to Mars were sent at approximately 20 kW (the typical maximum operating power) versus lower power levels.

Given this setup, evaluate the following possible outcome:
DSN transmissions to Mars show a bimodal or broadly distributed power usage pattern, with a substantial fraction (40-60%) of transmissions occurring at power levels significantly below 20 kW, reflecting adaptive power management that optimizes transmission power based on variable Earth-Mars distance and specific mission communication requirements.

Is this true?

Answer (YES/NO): NO